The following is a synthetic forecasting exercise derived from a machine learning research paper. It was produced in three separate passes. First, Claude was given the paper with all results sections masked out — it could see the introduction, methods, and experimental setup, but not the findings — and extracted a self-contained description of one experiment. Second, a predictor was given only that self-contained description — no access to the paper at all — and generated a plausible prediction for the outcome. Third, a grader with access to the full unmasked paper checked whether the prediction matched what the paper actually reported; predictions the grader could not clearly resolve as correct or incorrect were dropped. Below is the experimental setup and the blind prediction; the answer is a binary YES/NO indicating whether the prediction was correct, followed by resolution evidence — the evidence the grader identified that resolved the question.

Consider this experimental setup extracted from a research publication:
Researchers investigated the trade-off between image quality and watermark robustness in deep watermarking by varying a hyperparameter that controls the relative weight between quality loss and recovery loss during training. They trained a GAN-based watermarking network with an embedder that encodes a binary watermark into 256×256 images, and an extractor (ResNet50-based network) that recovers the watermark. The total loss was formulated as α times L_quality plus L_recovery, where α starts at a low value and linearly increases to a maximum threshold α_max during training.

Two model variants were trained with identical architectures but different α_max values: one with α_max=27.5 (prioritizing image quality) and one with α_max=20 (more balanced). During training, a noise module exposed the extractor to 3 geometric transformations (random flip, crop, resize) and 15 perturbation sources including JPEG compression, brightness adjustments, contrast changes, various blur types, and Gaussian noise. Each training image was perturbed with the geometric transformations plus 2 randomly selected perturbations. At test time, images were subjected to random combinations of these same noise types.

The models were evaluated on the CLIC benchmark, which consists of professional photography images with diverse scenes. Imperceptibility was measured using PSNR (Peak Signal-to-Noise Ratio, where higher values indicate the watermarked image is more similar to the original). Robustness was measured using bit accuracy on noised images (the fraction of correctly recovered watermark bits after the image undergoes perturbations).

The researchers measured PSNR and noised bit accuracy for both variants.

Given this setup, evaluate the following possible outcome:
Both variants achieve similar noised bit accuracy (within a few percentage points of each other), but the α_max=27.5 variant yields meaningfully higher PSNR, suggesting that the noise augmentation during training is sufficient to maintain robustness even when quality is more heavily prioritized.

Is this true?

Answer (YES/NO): YES